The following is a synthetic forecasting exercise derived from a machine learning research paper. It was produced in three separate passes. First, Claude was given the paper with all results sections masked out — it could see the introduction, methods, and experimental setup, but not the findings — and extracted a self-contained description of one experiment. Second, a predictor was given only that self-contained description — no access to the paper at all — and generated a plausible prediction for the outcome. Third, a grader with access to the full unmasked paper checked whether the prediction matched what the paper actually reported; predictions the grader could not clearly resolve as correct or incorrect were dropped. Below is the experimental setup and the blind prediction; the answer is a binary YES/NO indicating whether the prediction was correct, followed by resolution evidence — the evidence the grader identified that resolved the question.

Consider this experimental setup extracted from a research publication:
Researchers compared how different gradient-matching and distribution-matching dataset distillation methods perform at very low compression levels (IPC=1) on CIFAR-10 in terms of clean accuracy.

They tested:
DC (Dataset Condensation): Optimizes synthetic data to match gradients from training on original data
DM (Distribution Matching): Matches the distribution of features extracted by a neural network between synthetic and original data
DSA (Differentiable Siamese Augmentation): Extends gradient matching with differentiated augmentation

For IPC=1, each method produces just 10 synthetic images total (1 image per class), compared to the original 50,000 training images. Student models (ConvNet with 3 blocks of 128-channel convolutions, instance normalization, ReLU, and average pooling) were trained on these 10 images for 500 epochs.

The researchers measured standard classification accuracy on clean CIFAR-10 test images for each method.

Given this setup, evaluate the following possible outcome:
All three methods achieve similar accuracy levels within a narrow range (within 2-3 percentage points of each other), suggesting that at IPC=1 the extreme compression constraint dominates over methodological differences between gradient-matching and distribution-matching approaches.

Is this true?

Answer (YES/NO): NO